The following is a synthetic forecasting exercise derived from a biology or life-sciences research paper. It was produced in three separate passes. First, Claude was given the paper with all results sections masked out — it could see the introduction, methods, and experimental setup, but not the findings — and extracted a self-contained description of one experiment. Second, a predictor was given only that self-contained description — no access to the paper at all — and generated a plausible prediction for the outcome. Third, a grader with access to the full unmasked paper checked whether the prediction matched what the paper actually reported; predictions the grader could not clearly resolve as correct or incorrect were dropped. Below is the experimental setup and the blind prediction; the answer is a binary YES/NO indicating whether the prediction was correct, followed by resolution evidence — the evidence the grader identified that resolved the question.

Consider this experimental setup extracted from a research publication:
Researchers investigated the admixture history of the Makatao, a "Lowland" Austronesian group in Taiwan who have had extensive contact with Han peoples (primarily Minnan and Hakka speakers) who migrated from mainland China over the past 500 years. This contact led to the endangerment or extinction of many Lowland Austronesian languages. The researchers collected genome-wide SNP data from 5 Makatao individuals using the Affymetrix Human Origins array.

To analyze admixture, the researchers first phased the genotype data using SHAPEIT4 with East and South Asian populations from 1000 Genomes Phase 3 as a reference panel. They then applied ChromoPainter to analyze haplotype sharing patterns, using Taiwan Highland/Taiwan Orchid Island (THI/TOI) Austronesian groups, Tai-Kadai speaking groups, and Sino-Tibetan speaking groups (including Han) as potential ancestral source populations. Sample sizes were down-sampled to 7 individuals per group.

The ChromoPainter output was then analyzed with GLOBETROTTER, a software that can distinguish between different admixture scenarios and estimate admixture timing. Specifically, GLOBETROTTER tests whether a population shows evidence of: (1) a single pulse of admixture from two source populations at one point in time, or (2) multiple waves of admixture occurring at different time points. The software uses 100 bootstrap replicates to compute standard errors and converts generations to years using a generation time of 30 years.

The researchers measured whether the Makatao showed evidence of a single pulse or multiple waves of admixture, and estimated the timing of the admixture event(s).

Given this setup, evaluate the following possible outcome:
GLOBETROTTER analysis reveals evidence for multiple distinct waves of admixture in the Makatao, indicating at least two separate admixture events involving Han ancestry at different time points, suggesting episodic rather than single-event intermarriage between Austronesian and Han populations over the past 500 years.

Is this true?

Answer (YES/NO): NO